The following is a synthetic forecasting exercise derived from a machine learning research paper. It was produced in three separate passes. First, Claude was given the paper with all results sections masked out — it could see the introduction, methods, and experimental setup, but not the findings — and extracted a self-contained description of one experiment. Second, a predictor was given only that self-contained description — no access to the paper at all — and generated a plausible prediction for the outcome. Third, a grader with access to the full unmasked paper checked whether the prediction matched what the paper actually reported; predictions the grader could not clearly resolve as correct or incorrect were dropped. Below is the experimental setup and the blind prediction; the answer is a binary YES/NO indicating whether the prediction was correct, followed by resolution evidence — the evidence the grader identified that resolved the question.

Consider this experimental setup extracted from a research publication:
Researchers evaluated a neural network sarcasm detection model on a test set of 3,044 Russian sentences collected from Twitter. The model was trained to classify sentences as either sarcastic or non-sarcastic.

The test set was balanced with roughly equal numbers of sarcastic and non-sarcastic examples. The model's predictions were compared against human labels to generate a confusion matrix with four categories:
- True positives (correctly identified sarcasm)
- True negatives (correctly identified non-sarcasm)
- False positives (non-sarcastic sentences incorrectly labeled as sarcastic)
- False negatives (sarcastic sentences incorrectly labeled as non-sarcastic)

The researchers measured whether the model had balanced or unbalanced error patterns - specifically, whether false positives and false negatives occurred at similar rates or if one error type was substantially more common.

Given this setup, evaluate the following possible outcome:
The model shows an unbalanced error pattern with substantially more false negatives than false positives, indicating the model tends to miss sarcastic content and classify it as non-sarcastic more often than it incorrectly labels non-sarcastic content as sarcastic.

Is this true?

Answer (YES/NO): NO